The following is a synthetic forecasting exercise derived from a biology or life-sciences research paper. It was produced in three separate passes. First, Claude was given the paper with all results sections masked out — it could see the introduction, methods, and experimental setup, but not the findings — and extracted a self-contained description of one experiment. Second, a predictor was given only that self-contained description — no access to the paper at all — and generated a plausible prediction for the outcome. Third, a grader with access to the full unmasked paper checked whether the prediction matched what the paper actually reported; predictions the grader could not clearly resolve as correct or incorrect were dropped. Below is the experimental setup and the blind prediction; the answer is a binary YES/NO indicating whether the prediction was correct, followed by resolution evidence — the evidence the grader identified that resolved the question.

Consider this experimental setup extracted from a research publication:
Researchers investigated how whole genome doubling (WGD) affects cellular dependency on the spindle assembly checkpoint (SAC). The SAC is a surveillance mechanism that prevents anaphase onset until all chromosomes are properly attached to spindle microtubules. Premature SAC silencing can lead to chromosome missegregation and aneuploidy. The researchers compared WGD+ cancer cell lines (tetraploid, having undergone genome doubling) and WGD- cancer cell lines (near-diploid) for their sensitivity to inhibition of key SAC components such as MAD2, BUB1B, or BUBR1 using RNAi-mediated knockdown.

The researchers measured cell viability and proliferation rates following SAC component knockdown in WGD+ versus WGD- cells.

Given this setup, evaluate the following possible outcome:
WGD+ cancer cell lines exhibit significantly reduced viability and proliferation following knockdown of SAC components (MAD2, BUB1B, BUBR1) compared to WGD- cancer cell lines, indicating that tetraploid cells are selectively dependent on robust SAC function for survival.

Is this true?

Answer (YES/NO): YES